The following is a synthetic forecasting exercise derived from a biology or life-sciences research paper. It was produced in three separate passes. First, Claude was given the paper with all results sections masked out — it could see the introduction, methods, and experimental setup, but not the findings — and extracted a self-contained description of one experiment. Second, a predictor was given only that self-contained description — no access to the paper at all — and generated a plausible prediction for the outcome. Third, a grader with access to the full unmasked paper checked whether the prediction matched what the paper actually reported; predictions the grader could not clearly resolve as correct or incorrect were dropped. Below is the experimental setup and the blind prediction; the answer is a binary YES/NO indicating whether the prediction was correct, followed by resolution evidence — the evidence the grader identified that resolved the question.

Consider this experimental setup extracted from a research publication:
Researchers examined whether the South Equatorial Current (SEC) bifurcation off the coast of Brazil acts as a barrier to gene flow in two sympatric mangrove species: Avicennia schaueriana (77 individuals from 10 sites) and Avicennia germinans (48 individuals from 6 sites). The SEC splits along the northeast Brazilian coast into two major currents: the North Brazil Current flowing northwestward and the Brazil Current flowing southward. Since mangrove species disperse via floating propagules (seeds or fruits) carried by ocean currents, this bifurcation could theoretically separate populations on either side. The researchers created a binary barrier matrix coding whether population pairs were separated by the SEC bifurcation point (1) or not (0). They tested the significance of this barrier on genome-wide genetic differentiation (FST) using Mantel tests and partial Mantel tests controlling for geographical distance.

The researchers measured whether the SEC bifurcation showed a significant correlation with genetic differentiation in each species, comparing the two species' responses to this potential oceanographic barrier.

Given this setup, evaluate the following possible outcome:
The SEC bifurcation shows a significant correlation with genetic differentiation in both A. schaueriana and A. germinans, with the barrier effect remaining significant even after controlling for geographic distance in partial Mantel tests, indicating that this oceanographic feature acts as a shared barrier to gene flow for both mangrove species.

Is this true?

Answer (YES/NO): NO